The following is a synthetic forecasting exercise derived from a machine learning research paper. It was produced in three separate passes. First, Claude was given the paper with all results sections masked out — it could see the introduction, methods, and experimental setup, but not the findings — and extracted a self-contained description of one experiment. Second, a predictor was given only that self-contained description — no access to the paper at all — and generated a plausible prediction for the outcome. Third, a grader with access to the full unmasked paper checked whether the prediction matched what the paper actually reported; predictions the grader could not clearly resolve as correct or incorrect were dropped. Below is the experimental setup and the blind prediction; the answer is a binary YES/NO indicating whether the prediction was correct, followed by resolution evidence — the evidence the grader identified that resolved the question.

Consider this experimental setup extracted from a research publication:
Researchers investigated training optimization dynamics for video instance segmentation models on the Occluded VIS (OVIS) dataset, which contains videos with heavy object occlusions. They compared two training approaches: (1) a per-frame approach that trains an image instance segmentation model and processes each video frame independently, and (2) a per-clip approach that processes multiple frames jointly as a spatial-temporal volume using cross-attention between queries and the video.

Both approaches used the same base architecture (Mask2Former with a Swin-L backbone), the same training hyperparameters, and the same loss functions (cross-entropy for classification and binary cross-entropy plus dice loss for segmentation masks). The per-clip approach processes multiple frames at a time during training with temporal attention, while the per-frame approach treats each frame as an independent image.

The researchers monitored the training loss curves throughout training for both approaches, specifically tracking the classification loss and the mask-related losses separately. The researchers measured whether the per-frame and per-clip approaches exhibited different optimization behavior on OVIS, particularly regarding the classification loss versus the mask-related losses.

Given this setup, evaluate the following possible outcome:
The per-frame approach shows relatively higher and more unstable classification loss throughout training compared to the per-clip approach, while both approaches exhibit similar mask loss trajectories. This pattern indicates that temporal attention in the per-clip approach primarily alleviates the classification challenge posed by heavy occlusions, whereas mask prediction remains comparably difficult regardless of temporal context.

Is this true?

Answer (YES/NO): NO